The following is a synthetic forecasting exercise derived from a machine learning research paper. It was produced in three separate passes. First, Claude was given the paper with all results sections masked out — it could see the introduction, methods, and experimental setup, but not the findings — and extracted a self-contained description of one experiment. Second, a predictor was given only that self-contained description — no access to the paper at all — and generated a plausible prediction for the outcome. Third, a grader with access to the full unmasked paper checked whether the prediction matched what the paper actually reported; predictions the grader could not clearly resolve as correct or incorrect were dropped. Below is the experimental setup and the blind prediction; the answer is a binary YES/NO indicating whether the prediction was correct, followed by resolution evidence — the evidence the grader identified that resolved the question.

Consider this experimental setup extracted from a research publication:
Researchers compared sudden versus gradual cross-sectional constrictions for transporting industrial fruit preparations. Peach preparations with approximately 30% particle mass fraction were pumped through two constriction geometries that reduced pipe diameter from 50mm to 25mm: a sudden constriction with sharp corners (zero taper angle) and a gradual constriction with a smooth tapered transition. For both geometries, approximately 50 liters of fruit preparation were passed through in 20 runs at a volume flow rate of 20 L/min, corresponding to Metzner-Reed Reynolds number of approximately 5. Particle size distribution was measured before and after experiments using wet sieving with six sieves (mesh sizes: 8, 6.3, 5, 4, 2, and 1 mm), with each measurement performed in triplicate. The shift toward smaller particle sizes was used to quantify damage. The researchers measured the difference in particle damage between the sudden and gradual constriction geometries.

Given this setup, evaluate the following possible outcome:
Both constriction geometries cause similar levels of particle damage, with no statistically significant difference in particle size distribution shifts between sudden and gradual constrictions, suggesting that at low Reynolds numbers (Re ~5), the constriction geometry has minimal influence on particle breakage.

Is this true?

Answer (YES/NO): YES